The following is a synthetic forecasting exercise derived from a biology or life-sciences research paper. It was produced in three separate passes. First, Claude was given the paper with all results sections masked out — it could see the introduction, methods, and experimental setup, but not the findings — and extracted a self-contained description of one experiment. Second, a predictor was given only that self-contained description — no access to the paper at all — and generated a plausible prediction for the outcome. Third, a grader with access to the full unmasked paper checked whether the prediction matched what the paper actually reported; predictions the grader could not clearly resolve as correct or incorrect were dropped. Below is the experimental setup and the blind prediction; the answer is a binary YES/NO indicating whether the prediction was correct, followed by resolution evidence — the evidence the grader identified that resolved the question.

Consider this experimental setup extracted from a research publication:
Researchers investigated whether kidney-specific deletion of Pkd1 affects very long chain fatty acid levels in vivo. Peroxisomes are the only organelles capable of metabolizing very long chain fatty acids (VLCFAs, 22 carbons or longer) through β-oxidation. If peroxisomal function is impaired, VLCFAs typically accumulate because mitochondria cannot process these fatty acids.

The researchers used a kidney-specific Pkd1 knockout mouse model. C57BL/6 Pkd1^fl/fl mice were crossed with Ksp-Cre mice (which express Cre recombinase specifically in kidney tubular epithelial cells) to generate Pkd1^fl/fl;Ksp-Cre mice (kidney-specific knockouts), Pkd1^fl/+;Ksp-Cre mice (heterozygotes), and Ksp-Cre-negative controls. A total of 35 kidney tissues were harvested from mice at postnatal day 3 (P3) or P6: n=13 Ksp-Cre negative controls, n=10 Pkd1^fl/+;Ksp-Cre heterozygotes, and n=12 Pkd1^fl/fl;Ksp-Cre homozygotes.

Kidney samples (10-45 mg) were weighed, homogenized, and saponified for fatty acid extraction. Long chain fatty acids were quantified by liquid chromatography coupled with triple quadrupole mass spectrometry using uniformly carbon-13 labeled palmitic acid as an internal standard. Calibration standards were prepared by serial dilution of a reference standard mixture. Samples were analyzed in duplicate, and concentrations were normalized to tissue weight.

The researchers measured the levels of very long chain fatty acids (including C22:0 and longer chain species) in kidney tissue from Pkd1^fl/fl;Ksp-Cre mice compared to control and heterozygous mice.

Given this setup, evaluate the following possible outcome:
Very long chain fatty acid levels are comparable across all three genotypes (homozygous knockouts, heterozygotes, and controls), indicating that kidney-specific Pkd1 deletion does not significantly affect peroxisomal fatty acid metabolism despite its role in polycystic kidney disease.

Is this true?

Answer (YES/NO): YES